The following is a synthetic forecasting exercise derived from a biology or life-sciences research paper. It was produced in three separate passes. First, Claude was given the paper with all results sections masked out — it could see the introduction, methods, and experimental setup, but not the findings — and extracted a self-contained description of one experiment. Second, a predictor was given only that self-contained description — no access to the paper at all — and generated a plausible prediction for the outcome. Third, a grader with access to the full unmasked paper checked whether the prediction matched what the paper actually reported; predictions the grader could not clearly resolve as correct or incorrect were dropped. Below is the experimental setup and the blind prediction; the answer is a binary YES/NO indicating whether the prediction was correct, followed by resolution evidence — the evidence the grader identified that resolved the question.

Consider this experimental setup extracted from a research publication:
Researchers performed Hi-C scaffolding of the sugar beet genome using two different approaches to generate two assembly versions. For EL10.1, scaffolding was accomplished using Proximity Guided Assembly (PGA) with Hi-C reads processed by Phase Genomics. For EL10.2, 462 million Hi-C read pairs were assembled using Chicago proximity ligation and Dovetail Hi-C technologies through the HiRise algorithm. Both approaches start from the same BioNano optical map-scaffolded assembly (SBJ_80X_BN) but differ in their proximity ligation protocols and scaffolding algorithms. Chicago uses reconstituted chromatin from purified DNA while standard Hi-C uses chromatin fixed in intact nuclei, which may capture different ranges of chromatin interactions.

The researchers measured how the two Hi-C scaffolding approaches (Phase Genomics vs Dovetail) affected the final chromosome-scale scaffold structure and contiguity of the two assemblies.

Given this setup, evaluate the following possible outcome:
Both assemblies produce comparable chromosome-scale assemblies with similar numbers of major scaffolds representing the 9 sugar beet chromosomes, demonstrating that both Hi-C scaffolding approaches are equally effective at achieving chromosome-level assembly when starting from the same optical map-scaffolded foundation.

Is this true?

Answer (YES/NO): NO